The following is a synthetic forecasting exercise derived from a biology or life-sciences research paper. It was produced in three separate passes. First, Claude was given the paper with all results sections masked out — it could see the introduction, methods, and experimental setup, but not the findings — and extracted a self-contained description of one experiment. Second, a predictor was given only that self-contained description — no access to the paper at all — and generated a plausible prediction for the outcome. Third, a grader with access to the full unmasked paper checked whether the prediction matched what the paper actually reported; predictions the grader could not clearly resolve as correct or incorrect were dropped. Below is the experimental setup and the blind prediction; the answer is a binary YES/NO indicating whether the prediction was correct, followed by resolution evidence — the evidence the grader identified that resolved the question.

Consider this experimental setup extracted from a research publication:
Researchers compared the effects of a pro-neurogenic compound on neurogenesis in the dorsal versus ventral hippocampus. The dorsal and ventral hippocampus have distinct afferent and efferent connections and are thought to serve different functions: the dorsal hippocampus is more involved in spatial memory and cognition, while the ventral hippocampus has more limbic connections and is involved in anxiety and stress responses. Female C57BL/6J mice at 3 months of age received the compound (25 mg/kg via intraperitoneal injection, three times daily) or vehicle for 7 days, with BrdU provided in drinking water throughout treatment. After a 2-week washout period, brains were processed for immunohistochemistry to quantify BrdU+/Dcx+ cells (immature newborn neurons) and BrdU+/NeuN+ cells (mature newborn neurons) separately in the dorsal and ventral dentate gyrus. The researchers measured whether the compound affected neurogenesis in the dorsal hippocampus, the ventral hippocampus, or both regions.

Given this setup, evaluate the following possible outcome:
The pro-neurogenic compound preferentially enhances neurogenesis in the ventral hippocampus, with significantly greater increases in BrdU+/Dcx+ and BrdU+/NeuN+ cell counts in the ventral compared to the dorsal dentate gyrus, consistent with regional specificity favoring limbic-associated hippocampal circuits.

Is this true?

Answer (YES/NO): NO